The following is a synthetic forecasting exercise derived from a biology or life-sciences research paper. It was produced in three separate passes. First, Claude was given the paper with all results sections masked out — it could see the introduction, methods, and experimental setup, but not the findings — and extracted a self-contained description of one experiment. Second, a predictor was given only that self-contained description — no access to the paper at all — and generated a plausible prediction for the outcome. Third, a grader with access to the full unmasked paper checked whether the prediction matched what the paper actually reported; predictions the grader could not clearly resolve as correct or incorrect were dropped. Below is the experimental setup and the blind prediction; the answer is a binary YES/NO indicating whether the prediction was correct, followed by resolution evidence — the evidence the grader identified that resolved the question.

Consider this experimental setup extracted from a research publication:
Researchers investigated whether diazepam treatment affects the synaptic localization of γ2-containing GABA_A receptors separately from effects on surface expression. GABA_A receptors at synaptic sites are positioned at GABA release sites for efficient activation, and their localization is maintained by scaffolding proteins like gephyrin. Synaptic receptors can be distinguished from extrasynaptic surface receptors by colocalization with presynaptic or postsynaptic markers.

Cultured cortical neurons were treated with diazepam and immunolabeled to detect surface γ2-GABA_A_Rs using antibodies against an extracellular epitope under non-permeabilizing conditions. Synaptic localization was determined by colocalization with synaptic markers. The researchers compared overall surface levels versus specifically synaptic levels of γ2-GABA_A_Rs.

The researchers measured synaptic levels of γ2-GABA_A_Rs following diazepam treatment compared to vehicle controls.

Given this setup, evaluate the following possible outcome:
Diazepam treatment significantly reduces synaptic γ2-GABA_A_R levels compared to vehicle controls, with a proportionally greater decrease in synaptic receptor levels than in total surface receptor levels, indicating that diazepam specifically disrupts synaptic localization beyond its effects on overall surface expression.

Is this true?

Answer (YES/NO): NO